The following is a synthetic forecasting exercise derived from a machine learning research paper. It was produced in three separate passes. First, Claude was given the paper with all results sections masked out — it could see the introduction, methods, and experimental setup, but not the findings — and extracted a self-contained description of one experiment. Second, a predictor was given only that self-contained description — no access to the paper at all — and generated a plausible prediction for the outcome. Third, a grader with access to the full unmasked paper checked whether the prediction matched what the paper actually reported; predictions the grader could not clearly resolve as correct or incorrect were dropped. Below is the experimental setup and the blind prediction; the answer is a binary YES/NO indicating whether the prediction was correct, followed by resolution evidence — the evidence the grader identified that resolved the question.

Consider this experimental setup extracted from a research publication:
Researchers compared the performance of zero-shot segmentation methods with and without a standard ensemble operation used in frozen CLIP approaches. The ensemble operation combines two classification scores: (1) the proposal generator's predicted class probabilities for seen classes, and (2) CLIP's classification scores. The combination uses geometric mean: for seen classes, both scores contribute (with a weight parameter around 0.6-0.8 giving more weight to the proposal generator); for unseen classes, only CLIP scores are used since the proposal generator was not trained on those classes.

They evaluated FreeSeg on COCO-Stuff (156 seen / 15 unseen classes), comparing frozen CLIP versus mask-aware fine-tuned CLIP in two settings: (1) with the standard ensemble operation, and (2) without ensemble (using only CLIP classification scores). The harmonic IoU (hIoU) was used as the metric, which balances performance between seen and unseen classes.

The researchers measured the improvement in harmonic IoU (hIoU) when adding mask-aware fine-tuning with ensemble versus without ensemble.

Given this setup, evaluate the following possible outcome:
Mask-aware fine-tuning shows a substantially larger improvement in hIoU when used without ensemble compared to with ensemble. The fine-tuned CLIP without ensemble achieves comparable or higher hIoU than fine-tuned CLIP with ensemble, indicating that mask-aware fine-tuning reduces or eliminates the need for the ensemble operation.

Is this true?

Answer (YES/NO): NO